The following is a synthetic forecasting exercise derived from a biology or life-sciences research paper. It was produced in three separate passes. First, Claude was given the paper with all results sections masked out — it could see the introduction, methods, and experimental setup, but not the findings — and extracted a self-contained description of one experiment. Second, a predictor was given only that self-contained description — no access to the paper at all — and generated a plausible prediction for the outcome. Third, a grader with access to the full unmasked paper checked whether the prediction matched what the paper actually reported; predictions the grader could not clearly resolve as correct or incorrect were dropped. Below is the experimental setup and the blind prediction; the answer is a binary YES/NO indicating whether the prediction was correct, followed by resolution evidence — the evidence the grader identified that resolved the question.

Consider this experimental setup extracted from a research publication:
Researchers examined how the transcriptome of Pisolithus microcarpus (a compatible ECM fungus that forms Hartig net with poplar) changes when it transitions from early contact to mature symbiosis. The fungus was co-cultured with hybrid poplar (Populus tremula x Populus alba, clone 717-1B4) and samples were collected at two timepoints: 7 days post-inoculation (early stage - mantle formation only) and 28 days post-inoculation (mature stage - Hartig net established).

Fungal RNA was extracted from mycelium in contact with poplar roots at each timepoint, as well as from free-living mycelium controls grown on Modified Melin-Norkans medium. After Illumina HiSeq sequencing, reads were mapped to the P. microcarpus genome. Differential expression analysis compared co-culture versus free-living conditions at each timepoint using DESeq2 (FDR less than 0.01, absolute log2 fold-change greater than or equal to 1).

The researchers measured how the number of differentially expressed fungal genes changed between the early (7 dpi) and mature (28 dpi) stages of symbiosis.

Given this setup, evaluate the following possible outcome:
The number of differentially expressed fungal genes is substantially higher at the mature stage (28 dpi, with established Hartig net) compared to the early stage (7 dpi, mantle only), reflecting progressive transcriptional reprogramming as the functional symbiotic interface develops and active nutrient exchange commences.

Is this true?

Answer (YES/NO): NO